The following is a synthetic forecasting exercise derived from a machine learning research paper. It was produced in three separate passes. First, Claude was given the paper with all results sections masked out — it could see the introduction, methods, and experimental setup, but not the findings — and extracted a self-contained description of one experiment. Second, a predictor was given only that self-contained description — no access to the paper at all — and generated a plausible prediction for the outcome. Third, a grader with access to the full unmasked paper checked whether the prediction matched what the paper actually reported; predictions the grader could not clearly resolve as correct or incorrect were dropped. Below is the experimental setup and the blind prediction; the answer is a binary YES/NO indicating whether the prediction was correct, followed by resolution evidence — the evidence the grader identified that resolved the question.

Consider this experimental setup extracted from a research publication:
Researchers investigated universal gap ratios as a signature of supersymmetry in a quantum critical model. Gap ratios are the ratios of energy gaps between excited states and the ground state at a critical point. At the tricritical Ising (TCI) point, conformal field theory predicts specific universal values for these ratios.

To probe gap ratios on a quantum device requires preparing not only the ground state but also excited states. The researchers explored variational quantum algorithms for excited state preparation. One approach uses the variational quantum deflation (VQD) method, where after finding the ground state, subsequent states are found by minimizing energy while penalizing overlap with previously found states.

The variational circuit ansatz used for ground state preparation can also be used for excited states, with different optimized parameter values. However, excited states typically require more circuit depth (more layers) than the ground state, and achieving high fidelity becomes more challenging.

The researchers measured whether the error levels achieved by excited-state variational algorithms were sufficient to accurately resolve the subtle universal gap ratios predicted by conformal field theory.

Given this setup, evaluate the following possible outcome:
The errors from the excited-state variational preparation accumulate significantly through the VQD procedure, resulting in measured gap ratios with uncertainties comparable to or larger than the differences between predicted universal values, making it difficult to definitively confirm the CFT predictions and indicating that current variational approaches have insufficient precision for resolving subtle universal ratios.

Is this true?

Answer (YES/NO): YES